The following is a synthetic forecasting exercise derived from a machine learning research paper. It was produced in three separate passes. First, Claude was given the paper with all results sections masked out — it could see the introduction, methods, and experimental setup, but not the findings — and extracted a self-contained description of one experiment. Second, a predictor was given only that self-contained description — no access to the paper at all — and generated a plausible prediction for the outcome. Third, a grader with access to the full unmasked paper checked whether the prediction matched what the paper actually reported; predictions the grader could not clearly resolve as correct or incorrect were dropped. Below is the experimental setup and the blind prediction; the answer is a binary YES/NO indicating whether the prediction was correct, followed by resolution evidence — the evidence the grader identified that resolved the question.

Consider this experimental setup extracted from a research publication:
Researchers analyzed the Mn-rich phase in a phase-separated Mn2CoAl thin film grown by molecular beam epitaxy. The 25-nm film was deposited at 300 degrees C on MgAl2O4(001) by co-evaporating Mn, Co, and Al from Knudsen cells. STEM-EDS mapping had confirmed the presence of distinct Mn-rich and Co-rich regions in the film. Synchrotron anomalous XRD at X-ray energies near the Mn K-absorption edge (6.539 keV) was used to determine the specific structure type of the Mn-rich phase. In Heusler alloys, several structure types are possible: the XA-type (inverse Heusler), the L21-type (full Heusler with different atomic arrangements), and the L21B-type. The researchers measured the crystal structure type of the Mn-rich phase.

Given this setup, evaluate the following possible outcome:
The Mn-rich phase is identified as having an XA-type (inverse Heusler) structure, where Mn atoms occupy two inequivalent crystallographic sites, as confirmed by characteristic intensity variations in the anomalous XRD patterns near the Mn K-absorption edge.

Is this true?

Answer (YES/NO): NO